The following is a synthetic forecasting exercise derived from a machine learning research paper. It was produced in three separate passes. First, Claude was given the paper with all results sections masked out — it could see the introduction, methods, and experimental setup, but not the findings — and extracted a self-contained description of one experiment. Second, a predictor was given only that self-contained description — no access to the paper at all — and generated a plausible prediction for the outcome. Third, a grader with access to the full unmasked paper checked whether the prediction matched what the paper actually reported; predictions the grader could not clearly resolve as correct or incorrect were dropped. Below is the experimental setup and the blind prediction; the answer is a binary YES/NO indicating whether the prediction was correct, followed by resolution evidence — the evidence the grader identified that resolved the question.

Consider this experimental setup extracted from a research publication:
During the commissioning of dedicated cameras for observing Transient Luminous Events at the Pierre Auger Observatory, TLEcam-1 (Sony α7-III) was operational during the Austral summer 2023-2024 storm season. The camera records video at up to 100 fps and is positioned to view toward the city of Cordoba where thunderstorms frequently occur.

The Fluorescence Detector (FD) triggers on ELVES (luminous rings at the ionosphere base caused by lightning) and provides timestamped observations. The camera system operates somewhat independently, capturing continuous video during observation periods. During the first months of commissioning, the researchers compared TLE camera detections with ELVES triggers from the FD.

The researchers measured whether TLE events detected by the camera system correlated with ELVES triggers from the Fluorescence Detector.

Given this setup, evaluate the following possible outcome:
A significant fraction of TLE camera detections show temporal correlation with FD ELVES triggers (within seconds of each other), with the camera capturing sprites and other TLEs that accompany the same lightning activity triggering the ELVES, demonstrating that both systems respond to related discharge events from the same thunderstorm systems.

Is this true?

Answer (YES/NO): NO